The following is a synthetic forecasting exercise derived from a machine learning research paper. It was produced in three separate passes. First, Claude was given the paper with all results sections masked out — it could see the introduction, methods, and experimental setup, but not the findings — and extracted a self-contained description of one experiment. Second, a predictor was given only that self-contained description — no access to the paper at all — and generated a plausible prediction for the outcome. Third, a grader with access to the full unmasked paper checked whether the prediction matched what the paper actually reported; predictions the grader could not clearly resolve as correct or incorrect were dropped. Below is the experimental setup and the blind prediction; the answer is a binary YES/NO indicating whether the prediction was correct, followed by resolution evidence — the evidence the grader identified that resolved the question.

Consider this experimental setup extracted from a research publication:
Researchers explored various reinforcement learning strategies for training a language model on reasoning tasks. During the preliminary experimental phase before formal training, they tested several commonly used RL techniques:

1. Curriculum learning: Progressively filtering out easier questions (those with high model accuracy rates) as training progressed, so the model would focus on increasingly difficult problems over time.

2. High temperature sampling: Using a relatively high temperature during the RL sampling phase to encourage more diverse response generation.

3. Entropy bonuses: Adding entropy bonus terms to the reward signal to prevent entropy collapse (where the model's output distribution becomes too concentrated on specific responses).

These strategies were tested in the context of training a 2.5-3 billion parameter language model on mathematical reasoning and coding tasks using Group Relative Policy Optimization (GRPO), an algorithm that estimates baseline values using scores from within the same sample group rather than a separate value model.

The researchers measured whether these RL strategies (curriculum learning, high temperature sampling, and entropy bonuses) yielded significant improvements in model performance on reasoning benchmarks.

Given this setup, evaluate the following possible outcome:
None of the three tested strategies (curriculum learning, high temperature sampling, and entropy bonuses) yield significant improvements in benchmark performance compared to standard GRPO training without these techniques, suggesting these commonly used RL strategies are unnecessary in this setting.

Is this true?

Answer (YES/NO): YES